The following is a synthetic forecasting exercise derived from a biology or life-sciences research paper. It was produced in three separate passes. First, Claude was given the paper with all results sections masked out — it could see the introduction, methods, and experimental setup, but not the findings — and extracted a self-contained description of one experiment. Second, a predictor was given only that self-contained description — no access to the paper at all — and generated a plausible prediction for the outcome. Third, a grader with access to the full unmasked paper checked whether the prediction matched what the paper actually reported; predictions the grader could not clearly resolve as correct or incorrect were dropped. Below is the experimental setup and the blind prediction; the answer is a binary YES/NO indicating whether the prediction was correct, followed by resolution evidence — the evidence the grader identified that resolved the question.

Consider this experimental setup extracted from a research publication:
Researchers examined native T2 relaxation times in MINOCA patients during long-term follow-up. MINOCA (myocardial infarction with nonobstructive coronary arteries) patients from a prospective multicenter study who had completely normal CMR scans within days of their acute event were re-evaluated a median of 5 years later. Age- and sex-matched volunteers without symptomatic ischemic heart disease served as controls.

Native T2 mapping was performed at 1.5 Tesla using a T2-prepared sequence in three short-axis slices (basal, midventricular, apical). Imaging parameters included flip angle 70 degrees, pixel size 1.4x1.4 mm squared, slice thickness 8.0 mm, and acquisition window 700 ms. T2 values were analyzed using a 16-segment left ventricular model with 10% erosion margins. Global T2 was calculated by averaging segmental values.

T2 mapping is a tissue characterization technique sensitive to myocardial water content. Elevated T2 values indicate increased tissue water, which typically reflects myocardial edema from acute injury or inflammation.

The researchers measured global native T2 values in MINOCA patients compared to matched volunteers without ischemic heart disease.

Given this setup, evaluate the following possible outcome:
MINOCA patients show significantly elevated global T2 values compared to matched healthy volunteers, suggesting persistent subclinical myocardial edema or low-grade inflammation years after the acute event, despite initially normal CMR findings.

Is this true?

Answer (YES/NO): NO